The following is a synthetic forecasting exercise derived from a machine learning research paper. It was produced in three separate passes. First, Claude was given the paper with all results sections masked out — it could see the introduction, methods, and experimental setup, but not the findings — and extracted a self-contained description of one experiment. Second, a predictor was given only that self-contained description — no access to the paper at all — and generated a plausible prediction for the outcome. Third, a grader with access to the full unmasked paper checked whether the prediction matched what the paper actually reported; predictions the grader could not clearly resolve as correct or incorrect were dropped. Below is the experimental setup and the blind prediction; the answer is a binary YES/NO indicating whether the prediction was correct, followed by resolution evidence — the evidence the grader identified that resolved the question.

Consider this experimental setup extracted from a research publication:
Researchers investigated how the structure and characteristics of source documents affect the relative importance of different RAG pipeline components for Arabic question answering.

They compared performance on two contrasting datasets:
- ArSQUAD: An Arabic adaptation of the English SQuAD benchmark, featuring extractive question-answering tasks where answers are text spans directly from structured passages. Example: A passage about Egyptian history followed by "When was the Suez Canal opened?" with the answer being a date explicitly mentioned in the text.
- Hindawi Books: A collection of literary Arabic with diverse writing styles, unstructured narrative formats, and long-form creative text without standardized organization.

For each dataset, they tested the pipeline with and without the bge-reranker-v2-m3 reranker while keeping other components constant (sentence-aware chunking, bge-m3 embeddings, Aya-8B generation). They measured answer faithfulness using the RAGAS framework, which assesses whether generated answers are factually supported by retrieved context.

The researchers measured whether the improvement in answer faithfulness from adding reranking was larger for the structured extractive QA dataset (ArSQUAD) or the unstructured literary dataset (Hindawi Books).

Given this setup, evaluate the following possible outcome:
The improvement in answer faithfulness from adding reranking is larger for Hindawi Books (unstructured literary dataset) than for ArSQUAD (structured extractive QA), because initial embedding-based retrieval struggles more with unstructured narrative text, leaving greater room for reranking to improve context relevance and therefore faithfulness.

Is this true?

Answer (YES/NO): NO